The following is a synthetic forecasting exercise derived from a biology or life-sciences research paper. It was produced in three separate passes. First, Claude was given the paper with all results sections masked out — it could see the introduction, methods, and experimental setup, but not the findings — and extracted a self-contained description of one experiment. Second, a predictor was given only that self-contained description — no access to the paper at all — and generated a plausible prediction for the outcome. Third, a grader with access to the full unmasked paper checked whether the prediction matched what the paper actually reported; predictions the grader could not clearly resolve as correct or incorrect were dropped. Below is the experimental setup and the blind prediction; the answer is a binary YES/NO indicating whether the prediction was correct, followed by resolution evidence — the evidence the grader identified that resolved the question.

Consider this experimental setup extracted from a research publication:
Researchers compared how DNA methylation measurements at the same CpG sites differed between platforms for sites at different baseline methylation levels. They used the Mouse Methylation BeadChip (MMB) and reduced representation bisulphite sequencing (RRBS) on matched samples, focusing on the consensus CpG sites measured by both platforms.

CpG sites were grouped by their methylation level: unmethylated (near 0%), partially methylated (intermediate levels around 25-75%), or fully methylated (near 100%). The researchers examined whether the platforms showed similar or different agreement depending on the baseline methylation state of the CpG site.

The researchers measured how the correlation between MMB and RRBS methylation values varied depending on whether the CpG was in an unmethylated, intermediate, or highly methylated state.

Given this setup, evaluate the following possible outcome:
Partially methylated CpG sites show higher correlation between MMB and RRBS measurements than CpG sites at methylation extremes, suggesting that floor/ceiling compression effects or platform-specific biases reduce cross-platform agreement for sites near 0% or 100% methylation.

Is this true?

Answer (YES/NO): YES